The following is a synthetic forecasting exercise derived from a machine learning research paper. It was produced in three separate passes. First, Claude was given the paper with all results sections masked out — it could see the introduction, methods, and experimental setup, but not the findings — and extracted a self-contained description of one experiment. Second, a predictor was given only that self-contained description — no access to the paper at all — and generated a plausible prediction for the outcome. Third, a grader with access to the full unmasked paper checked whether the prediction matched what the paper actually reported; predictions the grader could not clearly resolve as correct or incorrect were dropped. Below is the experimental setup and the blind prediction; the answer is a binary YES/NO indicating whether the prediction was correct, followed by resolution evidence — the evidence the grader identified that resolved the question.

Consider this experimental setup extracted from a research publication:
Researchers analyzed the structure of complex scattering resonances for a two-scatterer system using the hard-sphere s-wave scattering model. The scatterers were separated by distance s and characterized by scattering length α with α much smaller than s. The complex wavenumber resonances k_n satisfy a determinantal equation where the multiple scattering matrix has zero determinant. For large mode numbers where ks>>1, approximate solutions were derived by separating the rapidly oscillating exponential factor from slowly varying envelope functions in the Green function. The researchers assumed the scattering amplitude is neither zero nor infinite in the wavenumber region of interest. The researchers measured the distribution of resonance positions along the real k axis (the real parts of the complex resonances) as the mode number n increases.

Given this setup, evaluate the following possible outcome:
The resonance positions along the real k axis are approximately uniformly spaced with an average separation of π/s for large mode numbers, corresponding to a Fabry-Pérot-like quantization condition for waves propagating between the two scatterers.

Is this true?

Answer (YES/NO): YES